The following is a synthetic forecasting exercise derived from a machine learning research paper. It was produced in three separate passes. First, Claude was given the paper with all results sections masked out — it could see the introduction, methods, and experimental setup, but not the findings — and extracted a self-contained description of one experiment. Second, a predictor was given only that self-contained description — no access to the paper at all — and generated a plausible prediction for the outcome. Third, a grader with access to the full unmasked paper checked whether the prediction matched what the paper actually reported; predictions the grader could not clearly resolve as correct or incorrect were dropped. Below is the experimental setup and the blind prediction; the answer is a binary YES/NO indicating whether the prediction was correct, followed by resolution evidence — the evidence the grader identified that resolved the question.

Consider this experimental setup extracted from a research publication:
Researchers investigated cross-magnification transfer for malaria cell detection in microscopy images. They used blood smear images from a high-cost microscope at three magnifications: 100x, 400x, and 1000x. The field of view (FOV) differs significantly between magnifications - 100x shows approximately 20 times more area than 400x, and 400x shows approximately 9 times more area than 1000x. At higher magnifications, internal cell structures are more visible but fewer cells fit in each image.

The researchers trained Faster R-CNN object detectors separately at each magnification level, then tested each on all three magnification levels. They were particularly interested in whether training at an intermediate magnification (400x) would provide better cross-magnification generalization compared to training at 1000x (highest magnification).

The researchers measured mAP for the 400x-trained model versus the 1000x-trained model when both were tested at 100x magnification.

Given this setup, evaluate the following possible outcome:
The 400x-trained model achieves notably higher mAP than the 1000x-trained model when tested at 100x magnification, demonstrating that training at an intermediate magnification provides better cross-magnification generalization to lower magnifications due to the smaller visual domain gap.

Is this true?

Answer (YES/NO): NO